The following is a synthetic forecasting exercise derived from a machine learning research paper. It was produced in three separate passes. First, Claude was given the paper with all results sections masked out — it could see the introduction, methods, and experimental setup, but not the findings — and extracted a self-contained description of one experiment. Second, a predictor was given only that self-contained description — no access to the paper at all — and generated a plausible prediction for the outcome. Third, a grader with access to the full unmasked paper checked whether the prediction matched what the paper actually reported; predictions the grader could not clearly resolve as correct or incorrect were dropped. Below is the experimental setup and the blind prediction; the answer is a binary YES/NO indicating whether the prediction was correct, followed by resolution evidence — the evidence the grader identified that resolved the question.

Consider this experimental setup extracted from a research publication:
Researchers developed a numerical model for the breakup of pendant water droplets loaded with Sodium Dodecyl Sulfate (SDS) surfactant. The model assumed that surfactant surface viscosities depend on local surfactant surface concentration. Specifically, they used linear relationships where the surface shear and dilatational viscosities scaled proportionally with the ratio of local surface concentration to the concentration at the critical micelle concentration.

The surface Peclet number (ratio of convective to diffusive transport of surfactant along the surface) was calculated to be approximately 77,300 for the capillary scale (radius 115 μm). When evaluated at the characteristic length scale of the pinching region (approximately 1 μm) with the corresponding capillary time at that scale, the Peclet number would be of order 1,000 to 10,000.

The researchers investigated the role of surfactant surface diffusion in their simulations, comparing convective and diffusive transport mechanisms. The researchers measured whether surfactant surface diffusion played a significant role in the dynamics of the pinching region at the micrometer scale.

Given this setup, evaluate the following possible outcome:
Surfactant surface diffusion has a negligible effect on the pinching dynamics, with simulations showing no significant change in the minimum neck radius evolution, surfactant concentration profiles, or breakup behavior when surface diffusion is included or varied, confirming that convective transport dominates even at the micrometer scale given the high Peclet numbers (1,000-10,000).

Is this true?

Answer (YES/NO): NO